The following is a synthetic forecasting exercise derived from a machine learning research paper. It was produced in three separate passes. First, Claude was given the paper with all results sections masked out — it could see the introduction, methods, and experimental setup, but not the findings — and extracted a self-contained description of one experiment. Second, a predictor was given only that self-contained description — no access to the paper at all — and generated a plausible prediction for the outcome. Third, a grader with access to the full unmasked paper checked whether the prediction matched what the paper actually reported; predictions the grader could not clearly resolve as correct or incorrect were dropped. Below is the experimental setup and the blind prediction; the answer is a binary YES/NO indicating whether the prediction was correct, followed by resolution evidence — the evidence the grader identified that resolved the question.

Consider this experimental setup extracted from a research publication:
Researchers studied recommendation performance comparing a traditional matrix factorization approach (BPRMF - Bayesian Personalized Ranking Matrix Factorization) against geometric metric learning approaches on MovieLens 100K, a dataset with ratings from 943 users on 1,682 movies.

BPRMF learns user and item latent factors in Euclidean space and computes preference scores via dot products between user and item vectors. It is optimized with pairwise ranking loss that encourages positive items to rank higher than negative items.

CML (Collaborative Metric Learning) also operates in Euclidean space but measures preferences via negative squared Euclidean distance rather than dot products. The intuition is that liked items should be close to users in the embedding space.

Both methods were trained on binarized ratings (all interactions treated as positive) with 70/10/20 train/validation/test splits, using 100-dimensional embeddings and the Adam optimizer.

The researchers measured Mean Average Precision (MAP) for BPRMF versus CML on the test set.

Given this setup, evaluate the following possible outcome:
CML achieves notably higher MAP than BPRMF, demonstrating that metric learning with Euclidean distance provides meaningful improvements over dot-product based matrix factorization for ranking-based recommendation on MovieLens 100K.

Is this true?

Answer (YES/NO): NO